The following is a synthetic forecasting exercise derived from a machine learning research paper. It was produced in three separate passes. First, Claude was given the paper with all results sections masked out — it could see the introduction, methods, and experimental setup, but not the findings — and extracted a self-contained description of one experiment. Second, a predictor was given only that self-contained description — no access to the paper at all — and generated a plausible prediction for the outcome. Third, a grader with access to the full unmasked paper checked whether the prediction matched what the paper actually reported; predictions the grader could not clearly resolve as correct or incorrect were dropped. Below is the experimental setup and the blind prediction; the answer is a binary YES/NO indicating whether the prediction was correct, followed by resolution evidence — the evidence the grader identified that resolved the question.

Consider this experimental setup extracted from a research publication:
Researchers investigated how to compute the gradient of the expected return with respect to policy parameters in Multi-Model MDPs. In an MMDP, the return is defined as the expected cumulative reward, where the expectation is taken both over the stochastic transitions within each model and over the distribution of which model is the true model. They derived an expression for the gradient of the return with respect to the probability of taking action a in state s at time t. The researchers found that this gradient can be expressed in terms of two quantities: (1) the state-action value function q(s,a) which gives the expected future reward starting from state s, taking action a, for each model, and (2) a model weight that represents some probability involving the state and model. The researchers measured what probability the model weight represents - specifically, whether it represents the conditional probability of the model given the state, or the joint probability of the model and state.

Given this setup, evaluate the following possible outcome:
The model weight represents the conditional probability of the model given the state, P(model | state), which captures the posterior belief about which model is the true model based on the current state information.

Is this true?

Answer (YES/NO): NO